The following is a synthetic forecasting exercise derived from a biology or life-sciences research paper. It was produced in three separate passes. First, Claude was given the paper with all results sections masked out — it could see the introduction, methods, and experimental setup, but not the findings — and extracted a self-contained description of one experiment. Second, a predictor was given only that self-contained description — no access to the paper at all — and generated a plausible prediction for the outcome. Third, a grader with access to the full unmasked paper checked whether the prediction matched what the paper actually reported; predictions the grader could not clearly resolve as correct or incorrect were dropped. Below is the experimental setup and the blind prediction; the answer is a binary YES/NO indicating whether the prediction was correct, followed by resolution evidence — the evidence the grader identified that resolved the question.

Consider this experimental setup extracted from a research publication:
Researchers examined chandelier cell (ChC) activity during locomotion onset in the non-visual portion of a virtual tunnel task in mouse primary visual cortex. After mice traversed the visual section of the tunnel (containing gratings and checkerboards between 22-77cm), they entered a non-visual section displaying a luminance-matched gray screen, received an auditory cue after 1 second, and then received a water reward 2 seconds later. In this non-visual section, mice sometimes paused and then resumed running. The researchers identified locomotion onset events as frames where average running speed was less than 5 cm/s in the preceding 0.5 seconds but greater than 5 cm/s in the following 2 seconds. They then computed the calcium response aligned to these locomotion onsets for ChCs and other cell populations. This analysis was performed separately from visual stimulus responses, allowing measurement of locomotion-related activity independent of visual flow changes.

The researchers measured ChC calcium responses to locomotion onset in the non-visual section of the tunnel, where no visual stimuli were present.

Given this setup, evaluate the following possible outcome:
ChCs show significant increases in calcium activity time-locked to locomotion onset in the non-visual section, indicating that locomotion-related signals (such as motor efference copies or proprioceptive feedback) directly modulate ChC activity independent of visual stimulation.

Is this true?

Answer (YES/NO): YES